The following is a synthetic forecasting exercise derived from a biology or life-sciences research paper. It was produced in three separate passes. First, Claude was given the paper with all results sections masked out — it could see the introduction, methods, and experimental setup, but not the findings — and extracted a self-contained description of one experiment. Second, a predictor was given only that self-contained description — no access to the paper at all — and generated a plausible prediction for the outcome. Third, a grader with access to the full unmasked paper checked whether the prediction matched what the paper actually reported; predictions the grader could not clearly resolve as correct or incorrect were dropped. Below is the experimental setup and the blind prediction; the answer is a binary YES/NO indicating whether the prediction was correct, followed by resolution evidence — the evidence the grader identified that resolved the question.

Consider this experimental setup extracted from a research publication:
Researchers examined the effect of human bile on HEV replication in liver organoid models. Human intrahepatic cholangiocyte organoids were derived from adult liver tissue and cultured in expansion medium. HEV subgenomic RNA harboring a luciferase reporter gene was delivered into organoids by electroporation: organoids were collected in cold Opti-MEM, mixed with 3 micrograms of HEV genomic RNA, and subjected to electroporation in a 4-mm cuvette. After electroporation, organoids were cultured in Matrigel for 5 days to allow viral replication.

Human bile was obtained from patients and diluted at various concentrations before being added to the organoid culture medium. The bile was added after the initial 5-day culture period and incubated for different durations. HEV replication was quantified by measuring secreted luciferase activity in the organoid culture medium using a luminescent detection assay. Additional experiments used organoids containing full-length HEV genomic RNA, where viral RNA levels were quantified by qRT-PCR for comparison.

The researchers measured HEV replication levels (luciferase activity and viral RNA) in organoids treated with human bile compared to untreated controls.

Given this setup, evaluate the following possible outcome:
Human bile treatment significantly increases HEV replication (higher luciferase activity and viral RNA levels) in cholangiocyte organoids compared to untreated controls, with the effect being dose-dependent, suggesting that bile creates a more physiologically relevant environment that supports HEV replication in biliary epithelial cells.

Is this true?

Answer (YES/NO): NO